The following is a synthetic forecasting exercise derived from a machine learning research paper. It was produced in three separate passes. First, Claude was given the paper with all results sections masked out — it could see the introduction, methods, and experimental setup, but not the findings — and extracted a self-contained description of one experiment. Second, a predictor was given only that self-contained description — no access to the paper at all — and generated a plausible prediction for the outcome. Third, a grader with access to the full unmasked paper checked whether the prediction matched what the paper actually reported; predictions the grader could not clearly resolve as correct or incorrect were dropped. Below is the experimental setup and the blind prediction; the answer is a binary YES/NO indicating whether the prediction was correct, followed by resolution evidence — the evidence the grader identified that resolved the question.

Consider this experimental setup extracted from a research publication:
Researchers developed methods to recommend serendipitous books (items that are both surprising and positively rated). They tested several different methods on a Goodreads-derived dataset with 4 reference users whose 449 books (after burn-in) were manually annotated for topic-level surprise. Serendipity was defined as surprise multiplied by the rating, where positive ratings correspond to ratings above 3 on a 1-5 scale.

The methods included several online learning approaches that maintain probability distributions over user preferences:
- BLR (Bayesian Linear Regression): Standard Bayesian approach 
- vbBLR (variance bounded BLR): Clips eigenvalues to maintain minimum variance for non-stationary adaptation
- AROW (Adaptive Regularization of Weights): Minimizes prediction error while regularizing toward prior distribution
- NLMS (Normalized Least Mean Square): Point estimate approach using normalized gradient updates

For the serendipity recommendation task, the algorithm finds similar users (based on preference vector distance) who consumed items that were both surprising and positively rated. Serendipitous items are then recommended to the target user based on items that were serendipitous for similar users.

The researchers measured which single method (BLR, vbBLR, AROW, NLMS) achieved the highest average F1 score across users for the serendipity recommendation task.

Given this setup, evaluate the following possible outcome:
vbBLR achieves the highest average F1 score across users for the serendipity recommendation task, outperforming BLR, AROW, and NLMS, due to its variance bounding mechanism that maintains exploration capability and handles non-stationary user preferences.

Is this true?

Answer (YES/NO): YES